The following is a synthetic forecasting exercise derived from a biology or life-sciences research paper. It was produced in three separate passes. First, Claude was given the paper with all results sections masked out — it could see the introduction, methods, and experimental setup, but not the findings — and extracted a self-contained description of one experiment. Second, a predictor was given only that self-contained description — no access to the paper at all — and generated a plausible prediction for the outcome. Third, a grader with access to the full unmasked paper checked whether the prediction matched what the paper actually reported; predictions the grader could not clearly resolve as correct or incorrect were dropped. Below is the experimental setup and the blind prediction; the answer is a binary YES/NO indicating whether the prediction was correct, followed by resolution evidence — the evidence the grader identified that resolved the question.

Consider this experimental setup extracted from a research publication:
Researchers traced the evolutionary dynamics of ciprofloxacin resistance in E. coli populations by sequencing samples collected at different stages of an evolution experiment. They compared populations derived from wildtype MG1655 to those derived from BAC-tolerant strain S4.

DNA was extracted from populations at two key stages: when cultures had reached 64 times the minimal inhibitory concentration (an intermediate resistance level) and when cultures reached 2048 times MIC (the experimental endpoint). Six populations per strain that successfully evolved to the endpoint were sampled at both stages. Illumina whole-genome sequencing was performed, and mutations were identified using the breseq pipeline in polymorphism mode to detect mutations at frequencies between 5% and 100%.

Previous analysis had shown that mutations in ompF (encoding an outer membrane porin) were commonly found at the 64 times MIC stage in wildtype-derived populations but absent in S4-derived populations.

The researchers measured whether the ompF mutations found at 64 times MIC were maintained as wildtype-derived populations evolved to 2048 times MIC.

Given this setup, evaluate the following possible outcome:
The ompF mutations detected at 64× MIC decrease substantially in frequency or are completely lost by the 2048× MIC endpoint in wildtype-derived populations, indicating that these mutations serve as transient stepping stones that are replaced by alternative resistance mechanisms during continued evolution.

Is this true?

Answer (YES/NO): NO